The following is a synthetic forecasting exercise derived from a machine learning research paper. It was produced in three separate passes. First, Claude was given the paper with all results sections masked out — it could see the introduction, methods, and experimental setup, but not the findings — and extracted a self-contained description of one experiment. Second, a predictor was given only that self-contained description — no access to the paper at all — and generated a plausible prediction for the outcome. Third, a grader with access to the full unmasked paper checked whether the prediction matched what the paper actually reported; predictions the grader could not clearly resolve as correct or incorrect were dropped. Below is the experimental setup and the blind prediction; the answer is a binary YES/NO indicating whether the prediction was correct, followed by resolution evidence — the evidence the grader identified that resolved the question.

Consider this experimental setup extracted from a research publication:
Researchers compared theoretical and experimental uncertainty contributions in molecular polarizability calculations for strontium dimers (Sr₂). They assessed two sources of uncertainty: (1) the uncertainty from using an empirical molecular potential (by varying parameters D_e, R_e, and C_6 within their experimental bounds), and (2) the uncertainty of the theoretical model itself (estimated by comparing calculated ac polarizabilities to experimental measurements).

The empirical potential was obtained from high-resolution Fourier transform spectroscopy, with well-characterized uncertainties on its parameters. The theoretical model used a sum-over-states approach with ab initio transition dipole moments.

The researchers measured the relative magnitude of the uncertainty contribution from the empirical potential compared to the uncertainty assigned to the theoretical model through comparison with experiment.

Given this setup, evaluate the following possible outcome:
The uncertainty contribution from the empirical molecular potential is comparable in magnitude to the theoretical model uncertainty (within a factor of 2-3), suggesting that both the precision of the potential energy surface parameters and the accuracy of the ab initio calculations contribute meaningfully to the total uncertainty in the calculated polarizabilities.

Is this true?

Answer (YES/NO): NO